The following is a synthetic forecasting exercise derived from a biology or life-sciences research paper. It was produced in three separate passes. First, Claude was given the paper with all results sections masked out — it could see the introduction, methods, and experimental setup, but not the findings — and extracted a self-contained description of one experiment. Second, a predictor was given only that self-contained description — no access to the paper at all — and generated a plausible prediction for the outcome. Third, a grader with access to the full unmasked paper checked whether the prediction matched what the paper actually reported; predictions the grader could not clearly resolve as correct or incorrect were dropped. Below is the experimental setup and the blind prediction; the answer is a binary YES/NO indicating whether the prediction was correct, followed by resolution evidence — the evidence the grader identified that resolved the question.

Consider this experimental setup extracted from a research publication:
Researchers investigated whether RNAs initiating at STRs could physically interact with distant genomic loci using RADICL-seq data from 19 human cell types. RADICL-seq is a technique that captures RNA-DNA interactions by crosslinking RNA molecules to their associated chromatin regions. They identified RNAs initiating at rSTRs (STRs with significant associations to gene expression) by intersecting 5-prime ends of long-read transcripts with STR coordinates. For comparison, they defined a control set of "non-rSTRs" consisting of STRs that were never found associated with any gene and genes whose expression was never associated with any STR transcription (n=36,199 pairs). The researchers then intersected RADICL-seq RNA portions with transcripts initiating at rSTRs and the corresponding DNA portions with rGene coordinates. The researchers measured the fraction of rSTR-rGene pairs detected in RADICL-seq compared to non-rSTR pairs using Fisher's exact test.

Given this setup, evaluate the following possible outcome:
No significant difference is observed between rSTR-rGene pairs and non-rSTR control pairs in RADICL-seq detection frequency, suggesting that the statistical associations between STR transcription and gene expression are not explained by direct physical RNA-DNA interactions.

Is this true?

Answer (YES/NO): NO